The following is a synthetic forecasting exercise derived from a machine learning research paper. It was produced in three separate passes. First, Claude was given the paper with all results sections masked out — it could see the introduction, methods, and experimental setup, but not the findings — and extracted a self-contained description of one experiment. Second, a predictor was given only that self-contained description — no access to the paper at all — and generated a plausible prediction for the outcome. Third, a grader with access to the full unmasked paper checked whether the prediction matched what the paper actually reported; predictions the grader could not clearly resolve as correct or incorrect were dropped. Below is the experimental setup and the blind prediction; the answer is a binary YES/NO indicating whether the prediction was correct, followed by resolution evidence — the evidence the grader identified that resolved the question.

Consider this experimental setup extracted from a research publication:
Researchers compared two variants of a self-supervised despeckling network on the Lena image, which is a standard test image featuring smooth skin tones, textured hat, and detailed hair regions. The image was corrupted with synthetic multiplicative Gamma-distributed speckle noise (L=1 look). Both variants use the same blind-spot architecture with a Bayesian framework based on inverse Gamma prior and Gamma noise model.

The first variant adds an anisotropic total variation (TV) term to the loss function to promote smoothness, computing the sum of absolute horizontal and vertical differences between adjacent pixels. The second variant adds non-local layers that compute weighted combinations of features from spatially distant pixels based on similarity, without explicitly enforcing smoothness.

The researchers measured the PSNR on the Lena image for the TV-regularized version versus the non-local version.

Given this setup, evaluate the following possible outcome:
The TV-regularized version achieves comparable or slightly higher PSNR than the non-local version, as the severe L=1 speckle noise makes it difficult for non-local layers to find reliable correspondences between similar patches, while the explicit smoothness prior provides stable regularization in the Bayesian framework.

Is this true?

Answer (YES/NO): YES